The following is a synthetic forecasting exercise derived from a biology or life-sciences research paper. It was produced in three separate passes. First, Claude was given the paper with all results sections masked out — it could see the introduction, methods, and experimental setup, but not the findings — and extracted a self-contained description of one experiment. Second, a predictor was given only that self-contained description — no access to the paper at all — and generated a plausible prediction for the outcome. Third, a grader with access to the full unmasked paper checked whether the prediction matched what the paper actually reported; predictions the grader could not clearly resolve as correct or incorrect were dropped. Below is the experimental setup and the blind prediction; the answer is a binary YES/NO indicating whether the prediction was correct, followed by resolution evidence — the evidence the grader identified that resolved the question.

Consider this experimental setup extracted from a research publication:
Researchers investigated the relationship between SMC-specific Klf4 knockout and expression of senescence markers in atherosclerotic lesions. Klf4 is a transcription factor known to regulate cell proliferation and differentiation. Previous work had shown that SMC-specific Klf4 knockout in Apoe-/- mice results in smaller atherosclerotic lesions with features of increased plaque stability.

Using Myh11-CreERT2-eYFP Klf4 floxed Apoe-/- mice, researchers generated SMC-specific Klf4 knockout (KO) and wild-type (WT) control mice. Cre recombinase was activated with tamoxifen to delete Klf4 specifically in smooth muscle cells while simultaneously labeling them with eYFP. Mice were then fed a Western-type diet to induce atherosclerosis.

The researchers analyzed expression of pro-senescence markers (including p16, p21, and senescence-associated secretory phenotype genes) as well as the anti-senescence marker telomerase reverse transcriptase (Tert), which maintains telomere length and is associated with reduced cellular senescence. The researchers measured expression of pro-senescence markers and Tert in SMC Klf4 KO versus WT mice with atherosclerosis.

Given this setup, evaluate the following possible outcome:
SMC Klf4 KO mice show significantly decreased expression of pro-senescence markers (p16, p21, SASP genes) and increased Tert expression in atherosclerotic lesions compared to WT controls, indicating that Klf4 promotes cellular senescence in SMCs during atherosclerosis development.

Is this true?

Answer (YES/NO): YES